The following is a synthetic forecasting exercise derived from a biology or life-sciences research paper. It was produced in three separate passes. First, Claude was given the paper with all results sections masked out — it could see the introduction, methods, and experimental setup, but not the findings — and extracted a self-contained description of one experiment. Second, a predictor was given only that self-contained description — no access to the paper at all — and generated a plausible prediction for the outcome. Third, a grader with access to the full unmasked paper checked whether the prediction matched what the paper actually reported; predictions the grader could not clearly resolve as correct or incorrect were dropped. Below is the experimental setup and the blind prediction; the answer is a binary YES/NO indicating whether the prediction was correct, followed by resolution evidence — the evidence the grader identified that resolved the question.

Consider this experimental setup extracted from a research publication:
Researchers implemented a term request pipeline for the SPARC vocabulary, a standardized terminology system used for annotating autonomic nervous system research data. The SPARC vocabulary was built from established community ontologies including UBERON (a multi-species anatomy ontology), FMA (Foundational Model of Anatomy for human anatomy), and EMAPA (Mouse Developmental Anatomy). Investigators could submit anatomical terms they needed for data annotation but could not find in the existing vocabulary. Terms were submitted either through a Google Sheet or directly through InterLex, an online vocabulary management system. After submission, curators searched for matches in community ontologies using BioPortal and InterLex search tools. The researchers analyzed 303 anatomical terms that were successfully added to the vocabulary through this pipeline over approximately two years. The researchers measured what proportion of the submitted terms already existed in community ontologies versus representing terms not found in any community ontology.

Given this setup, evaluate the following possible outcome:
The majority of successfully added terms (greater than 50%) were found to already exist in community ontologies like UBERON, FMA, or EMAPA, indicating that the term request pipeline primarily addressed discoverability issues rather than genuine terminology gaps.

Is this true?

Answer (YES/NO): NO